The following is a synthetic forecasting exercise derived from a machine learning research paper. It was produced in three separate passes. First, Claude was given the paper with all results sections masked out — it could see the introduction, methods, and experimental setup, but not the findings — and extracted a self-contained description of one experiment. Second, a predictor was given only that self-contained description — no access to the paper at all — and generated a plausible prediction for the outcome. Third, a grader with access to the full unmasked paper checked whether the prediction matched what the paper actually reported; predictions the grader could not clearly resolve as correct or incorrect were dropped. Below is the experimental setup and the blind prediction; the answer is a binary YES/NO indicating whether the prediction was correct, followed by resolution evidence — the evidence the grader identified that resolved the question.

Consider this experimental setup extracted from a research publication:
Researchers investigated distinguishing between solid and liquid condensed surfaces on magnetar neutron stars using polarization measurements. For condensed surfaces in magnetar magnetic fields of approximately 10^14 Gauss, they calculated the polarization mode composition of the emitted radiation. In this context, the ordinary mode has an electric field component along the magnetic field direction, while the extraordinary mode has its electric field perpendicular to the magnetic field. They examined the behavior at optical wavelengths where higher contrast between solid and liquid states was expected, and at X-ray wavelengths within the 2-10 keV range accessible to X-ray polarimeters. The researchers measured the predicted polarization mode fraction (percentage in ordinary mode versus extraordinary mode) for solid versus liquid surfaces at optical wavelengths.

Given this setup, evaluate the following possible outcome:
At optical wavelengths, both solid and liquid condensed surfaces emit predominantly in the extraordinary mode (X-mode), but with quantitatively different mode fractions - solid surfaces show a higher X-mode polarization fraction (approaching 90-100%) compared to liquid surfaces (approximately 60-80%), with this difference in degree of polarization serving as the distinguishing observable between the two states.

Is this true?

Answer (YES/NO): NO